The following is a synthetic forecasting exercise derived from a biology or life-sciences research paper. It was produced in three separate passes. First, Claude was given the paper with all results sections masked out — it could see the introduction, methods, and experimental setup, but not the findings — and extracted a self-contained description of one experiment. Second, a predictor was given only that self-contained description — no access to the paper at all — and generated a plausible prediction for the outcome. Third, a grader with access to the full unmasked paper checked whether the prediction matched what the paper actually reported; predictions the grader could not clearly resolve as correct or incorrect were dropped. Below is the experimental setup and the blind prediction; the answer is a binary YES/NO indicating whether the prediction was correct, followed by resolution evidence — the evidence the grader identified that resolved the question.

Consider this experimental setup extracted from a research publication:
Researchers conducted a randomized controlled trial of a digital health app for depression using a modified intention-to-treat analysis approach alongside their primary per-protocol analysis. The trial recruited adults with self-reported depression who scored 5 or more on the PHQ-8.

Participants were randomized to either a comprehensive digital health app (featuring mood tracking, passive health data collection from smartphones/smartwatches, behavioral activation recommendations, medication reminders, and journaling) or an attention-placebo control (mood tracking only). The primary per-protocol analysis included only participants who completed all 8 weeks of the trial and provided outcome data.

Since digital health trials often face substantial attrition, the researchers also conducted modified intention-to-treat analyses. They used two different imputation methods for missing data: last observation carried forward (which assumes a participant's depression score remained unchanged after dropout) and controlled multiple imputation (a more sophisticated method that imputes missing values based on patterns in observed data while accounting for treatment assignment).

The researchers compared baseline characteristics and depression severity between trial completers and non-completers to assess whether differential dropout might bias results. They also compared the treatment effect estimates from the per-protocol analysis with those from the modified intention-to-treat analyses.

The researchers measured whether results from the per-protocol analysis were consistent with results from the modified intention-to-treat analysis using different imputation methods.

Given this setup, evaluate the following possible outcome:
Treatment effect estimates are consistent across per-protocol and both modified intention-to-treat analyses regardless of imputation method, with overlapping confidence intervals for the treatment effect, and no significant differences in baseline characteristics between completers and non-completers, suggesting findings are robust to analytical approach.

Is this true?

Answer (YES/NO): NO